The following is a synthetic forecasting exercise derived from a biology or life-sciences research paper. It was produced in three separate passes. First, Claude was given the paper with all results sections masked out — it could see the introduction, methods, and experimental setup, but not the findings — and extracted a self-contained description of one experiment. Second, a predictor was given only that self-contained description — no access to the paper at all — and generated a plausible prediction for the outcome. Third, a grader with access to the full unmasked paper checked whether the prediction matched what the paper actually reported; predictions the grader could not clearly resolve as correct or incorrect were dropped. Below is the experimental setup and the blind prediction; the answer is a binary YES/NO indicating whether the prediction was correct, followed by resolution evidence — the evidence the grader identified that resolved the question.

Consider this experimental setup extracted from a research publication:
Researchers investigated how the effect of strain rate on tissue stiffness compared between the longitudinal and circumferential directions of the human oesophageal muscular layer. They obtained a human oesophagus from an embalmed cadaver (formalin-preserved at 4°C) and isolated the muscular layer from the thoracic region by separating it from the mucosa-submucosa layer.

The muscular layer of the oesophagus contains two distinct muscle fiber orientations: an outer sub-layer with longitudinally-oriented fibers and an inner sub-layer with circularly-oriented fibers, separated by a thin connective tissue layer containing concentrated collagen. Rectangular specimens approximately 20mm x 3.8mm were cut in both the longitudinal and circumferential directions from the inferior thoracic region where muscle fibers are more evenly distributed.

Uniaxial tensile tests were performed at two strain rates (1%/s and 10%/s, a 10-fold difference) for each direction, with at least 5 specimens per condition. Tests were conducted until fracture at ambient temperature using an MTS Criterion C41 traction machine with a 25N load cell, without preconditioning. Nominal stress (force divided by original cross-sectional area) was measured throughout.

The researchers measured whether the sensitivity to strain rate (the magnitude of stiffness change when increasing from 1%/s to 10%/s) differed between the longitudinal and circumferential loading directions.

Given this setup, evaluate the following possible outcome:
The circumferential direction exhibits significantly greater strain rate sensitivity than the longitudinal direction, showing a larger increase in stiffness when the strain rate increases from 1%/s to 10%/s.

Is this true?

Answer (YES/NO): NO